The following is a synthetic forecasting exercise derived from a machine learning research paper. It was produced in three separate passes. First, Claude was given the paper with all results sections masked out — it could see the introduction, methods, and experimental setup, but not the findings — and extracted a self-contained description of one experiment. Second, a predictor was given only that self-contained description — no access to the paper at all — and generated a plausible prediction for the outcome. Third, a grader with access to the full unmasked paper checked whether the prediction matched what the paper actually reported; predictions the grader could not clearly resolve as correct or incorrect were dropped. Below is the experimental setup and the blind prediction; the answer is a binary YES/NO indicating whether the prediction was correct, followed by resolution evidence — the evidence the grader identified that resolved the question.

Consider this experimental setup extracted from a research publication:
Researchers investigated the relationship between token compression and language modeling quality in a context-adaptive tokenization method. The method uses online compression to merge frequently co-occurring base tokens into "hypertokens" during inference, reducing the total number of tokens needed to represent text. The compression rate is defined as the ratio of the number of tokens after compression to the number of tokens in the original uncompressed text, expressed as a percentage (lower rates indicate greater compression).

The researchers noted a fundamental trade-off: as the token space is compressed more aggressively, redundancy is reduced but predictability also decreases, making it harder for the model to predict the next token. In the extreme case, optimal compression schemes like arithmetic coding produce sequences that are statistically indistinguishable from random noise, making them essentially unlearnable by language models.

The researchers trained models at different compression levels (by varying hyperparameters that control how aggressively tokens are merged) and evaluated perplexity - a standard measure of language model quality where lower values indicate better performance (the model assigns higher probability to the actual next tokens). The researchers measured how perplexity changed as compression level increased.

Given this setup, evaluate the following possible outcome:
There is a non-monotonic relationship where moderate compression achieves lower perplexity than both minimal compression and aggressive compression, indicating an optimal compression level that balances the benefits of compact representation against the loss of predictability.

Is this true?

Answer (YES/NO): YES